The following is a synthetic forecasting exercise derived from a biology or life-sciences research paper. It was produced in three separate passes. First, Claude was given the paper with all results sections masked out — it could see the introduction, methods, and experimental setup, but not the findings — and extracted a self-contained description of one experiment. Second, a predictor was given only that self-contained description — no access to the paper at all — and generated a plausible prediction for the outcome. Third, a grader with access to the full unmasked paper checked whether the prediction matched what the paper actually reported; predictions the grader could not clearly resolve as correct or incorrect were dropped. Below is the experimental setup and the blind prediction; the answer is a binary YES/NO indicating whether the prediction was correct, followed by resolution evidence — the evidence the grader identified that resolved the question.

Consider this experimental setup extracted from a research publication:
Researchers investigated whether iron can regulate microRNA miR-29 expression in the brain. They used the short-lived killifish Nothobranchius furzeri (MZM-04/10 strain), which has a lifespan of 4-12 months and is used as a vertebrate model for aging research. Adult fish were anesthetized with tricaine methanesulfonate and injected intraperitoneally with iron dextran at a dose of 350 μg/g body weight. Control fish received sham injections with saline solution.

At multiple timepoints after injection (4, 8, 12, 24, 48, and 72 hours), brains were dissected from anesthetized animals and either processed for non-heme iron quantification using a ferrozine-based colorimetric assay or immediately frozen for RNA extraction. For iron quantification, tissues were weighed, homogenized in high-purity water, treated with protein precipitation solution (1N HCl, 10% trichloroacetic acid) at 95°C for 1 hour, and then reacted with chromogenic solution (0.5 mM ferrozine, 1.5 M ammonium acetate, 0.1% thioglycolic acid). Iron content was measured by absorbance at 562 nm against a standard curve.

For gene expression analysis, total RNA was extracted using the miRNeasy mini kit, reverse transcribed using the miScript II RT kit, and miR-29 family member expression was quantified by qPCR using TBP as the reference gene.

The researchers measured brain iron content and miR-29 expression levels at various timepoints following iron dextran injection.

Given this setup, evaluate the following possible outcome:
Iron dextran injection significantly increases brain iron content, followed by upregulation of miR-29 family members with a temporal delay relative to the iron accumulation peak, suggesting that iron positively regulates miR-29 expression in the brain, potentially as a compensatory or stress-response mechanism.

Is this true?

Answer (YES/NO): YES